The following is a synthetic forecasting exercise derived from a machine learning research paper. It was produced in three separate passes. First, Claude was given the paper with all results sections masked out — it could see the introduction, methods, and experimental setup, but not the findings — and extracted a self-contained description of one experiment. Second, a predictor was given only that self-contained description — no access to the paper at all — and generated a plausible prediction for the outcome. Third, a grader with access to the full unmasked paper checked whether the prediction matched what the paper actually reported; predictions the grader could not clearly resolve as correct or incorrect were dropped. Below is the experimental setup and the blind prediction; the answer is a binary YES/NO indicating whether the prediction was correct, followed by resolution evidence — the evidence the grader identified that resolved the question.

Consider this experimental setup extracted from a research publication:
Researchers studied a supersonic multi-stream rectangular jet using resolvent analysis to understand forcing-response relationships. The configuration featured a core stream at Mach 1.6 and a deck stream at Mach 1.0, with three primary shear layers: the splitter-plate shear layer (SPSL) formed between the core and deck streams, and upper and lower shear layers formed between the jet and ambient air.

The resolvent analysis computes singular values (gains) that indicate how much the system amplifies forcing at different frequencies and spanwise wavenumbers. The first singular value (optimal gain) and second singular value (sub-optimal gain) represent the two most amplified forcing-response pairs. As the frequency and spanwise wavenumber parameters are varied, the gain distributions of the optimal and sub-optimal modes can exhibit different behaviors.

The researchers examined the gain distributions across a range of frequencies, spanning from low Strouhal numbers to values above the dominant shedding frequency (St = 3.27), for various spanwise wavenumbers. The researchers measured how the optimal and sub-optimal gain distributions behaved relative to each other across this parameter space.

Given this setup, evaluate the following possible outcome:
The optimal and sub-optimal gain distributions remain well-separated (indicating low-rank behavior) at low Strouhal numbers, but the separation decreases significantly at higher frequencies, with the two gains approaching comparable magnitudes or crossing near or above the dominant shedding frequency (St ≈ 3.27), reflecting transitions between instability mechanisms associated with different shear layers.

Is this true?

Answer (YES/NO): NO